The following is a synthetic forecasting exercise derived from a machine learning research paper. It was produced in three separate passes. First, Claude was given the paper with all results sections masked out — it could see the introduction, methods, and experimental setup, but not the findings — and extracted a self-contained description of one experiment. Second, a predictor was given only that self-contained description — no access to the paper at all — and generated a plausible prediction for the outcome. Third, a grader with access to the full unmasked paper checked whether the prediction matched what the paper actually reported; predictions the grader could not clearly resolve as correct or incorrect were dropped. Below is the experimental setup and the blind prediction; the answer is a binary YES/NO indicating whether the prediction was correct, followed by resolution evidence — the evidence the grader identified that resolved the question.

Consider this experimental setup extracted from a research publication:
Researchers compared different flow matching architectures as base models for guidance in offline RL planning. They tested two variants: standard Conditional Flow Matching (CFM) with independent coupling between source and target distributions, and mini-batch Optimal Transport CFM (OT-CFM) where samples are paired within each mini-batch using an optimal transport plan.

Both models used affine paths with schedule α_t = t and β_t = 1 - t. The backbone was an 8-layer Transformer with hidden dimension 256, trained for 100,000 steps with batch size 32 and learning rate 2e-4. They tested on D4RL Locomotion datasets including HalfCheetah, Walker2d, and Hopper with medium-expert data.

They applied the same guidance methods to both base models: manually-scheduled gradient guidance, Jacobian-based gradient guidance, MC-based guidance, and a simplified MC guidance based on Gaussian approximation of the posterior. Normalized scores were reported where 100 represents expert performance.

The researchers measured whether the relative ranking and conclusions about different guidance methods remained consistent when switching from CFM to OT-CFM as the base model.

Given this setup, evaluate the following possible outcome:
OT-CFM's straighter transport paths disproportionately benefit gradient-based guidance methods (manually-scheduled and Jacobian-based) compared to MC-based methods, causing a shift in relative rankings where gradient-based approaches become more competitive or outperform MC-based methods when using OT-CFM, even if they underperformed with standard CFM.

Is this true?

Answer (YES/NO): NO